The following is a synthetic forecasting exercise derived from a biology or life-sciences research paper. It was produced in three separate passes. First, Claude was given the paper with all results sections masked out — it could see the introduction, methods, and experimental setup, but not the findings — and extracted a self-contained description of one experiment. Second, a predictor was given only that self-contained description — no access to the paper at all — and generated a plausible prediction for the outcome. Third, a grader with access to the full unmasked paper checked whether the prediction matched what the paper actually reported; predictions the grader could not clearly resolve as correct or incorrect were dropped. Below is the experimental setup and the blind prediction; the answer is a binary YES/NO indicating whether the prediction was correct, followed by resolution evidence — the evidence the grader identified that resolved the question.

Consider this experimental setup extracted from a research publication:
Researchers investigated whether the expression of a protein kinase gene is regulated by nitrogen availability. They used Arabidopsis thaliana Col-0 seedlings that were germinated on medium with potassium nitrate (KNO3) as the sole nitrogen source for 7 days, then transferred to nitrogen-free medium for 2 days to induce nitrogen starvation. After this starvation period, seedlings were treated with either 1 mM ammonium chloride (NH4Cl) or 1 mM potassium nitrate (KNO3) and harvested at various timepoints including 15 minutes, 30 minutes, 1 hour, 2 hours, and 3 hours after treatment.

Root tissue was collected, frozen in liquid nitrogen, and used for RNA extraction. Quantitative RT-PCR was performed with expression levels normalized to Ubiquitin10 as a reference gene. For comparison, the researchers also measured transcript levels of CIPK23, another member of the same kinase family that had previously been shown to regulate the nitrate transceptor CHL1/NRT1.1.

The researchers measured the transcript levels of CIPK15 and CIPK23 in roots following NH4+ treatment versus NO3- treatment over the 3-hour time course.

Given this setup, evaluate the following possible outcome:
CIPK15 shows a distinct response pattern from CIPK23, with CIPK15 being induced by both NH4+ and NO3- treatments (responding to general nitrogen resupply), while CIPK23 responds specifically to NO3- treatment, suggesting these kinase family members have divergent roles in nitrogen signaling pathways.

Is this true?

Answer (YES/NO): NO